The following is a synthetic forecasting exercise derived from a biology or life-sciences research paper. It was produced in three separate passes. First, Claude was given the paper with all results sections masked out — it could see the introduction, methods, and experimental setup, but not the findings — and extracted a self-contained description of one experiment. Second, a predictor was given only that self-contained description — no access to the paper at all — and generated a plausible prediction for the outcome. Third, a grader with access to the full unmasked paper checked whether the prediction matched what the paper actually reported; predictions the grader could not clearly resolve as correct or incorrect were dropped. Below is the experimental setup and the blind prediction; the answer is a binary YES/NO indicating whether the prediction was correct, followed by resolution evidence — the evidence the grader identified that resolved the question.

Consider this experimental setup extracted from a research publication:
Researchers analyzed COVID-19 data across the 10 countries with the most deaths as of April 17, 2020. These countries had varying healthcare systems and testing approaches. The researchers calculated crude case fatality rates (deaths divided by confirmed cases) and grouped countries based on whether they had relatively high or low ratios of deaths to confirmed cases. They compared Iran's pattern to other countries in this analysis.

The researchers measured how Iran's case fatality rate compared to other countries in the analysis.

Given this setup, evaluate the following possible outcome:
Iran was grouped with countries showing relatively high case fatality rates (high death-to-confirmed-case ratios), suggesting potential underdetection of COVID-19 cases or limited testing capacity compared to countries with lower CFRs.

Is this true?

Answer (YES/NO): YES